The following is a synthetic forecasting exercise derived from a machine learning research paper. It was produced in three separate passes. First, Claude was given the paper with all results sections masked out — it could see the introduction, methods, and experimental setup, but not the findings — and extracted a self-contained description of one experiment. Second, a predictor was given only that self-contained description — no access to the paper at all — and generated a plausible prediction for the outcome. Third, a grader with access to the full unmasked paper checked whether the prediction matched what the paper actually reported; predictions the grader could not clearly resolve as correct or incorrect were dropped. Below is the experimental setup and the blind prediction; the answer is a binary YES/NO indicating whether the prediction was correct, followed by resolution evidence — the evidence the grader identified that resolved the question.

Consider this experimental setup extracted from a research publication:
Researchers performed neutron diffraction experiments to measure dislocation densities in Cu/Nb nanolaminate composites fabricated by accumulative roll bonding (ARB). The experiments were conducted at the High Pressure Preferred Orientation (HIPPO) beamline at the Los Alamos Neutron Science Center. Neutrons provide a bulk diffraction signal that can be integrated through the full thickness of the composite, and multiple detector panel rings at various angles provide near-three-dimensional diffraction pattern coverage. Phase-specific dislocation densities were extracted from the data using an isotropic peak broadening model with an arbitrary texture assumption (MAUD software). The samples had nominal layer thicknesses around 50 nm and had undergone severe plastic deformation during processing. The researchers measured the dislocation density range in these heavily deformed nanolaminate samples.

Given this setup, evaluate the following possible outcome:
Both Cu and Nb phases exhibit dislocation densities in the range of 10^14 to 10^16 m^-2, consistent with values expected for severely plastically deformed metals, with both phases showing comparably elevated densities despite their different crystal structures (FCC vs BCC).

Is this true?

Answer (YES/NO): NO